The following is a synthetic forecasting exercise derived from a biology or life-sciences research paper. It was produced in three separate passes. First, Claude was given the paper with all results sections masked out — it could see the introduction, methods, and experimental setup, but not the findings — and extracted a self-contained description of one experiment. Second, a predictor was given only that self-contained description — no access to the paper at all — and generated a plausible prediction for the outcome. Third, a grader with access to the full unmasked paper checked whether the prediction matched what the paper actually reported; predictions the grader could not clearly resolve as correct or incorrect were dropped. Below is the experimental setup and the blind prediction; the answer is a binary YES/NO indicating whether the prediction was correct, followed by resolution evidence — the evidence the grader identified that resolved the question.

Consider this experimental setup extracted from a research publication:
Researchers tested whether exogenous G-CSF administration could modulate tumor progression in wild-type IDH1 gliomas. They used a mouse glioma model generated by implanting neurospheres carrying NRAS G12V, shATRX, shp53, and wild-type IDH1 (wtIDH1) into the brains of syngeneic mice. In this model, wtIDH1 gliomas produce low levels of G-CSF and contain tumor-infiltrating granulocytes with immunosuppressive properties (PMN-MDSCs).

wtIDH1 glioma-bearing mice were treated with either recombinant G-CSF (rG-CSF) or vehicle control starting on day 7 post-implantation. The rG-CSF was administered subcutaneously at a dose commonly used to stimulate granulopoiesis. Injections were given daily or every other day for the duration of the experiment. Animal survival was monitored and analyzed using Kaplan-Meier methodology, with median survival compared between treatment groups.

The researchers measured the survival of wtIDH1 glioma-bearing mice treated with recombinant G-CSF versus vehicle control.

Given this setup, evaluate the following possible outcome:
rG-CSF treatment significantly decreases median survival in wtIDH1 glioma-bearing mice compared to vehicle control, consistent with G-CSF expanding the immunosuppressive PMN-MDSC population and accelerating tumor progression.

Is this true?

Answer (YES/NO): NO